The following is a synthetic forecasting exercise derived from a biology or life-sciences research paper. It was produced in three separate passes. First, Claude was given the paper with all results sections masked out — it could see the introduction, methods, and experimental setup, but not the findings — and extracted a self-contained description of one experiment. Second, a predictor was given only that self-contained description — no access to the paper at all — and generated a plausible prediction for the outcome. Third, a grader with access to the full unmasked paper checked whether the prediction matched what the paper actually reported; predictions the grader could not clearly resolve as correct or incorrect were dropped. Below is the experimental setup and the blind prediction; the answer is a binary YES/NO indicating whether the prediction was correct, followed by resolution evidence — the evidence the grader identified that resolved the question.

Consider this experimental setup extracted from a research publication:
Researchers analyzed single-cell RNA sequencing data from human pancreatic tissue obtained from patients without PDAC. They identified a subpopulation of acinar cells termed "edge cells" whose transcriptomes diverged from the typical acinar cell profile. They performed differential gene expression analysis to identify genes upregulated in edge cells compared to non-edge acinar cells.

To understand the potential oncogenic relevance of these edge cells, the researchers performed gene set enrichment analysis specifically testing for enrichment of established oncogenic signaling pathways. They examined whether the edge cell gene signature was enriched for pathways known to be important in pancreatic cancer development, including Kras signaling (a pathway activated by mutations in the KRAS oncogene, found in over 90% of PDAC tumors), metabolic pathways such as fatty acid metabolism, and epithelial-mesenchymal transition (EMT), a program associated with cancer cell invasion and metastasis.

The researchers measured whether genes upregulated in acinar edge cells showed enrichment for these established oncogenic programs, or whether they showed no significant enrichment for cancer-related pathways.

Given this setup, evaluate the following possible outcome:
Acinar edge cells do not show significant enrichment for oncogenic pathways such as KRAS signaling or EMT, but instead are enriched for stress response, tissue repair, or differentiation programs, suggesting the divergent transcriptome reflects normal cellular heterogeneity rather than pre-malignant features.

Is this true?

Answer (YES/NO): NO